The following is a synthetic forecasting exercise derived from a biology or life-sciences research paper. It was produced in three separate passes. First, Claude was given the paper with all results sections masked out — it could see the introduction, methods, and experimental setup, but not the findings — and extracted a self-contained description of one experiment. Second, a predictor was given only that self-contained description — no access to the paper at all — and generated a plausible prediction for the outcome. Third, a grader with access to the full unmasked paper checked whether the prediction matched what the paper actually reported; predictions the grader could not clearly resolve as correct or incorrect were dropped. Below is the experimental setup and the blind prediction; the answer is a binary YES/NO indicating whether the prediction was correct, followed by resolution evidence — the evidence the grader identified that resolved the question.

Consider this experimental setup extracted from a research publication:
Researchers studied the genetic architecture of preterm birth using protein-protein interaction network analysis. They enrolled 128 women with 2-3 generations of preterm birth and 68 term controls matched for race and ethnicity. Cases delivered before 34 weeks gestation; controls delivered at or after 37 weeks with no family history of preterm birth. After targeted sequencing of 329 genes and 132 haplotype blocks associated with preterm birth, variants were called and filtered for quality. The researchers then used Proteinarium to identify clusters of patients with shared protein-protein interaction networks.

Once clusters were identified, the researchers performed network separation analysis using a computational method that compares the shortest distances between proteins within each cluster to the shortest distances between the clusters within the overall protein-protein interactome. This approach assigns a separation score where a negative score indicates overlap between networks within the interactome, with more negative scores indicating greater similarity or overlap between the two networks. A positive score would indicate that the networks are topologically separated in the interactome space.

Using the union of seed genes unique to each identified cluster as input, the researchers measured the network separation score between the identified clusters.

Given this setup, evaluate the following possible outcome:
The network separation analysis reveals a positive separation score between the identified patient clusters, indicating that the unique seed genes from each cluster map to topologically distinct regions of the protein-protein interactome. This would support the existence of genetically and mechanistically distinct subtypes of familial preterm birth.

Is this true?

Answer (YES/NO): NO